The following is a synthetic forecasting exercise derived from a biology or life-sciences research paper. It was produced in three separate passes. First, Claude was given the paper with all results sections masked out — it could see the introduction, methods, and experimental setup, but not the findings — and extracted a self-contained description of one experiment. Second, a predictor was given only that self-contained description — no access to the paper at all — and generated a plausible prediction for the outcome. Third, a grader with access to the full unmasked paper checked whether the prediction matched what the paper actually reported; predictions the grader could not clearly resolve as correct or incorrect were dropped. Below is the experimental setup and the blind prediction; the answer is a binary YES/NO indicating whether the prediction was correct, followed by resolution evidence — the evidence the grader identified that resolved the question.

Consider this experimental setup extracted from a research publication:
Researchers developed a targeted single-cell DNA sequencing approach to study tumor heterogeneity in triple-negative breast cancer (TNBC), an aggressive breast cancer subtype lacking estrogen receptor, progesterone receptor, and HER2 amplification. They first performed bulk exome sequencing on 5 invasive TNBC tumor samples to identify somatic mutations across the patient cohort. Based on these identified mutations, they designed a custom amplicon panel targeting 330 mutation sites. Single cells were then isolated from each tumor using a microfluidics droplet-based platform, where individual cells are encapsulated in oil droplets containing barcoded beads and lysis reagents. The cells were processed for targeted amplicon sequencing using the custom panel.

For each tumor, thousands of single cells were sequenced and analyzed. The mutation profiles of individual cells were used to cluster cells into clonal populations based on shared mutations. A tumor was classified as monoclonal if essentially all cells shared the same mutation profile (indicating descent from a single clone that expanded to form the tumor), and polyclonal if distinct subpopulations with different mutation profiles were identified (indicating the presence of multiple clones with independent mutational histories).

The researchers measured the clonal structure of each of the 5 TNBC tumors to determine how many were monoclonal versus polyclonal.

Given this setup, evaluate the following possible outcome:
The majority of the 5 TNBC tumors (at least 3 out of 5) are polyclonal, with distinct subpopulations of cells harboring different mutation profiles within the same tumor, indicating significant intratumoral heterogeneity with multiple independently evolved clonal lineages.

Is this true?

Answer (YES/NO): NO